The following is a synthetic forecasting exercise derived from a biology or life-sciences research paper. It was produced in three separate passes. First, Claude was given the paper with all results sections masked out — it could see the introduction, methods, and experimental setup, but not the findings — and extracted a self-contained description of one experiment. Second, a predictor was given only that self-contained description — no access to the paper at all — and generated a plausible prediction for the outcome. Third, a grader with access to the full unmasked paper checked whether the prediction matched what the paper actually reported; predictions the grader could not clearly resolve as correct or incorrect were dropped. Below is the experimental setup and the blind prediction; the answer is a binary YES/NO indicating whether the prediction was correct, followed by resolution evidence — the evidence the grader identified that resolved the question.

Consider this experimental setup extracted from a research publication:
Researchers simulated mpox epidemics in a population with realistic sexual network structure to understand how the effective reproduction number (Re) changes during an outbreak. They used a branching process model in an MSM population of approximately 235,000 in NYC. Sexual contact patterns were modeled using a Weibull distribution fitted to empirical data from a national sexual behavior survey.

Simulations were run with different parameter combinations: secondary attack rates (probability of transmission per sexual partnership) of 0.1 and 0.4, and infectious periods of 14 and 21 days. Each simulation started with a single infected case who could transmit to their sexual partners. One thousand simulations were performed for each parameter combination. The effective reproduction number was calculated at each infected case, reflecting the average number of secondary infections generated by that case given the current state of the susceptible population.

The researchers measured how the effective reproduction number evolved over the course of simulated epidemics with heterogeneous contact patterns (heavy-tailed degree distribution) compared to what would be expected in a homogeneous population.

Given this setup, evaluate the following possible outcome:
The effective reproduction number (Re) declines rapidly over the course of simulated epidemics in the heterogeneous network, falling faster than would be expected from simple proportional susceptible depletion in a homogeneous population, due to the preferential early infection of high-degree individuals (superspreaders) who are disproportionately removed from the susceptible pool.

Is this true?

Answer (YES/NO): YES